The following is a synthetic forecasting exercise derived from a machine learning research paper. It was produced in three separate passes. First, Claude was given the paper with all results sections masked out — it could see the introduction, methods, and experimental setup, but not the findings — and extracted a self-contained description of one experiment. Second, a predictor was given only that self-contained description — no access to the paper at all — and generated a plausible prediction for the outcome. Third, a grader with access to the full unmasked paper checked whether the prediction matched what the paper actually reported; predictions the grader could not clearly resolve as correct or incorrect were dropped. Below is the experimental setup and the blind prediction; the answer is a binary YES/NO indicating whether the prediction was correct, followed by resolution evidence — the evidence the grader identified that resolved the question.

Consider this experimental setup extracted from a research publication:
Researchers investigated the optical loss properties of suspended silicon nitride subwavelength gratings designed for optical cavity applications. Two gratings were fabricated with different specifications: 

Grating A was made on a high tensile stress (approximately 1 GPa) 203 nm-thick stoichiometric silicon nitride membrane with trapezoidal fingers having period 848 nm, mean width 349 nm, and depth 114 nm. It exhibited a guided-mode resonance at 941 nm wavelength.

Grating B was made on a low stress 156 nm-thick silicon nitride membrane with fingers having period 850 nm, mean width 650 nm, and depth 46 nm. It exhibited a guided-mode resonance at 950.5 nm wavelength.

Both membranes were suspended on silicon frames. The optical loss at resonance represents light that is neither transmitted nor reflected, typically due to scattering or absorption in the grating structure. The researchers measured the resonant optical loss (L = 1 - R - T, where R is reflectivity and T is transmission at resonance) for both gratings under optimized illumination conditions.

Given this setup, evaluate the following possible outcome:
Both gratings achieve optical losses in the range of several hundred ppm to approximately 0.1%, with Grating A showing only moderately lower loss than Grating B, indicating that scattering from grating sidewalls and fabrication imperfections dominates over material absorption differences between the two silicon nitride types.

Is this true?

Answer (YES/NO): NO